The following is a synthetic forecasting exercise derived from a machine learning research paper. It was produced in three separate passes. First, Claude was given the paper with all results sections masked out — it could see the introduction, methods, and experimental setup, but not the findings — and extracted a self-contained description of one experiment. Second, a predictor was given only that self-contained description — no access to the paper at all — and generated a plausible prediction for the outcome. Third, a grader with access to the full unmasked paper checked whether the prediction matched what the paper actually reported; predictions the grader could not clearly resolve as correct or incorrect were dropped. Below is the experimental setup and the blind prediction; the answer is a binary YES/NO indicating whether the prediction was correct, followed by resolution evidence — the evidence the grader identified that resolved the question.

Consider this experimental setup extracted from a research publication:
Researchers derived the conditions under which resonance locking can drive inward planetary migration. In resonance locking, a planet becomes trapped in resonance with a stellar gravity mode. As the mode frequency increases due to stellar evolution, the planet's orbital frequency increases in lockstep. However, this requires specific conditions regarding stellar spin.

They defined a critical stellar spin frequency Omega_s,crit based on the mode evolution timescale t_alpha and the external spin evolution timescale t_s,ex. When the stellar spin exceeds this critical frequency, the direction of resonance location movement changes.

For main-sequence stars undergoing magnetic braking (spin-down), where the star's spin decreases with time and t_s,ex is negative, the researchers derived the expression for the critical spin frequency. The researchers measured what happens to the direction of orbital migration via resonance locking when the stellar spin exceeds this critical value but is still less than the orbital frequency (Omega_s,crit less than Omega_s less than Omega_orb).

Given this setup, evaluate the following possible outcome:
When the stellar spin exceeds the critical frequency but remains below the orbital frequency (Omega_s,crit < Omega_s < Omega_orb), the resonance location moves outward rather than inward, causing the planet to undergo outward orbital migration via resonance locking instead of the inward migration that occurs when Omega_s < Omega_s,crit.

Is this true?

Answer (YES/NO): NO